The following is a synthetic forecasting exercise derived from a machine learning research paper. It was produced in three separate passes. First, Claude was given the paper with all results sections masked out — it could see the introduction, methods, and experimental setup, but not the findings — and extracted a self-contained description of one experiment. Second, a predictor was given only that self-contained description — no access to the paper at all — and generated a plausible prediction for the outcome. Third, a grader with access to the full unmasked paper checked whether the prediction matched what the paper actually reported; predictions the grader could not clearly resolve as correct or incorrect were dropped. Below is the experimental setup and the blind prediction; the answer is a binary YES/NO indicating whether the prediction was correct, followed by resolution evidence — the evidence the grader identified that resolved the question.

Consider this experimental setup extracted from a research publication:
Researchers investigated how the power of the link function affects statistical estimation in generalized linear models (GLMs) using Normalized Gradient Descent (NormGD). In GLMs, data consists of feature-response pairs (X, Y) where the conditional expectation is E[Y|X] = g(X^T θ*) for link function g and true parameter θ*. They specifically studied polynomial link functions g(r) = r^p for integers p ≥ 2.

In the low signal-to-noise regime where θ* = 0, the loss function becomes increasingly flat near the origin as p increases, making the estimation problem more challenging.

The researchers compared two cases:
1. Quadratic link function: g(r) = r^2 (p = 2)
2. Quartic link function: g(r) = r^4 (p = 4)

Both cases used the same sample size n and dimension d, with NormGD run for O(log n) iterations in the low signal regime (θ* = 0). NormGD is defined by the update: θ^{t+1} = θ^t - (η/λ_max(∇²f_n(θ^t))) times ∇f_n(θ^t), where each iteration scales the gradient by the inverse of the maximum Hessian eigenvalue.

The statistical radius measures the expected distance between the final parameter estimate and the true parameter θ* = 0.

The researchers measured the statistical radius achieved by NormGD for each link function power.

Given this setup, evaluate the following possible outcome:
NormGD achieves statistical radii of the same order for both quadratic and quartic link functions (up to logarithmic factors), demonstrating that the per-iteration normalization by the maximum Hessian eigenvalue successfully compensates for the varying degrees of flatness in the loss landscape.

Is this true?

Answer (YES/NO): NO